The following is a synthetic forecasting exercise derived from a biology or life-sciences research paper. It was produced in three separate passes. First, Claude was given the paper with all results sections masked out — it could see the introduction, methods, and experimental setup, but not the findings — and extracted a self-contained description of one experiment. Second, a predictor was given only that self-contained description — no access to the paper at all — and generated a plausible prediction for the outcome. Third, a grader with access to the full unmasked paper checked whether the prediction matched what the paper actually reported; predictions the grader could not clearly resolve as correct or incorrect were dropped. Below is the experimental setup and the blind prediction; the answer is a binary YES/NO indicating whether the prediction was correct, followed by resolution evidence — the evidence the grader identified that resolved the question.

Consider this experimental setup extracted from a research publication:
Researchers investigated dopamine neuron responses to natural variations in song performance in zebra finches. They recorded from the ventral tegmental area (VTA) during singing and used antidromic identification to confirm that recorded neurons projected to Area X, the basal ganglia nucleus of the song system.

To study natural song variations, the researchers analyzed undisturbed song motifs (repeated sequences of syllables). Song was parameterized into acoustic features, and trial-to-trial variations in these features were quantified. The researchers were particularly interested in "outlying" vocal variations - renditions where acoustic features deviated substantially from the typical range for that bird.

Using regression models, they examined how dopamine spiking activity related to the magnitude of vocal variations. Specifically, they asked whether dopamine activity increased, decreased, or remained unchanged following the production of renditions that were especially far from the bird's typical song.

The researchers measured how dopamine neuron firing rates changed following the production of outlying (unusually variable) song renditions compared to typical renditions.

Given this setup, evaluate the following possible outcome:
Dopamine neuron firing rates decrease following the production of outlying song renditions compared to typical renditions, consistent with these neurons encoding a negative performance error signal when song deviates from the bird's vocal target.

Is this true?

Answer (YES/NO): YES